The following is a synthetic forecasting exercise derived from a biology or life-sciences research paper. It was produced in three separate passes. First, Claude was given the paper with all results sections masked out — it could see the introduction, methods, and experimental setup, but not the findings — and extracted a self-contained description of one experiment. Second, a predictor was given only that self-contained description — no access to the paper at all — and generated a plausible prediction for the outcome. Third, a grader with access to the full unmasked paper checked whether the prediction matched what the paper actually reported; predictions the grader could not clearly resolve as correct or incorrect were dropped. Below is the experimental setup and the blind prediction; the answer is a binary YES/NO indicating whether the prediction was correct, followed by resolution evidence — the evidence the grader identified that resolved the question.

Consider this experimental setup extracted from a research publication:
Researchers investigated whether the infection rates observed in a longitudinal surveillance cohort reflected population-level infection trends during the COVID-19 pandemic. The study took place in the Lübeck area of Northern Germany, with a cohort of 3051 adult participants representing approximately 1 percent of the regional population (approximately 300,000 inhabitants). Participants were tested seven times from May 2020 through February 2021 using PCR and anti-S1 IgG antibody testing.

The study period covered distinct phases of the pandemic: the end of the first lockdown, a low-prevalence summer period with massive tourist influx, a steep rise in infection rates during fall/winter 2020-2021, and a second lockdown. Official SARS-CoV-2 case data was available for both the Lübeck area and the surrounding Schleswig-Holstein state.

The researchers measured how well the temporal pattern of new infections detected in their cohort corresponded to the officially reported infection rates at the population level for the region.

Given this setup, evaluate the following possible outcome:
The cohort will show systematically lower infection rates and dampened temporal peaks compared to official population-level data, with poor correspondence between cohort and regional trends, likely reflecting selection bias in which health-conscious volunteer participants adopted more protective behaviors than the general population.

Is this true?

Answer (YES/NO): NO